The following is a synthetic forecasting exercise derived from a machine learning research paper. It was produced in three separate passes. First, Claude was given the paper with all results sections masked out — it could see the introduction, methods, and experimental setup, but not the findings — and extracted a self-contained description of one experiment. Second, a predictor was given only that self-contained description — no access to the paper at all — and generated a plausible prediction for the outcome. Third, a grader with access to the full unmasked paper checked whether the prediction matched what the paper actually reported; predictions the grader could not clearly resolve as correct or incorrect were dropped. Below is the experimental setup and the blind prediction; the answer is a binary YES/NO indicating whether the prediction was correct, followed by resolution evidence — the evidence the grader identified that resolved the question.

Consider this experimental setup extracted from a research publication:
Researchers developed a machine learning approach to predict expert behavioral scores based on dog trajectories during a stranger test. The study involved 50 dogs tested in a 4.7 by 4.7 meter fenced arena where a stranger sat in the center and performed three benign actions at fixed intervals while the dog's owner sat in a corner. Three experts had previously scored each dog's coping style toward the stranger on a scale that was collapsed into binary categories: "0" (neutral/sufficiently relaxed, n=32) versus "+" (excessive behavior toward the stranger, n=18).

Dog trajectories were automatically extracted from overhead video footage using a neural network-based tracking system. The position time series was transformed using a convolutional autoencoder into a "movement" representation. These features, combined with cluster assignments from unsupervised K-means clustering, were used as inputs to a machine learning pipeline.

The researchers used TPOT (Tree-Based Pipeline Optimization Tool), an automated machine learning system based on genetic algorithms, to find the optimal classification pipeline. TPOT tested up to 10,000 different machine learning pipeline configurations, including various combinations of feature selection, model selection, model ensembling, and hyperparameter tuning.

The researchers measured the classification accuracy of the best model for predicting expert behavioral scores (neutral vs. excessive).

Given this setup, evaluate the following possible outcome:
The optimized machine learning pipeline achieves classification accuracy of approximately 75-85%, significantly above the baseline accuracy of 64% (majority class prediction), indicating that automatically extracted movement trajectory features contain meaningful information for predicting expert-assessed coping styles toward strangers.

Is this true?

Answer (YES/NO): YES